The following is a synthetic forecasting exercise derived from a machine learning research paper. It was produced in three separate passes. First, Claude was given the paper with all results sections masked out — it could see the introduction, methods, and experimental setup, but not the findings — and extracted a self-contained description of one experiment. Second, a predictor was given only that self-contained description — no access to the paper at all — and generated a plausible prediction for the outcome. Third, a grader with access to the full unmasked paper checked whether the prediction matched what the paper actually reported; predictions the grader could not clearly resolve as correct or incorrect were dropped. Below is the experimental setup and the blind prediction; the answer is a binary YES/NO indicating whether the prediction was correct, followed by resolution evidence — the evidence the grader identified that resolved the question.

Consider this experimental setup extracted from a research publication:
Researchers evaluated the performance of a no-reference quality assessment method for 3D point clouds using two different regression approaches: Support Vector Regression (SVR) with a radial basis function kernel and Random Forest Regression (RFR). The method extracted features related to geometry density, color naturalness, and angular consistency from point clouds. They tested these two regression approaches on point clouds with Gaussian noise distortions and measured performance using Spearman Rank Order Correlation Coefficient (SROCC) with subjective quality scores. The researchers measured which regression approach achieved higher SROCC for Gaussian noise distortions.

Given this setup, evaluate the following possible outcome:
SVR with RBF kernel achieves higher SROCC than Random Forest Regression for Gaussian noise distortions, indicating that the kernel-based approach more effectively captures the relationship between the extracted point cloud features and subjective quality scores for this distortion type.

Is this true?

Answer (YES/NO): YES